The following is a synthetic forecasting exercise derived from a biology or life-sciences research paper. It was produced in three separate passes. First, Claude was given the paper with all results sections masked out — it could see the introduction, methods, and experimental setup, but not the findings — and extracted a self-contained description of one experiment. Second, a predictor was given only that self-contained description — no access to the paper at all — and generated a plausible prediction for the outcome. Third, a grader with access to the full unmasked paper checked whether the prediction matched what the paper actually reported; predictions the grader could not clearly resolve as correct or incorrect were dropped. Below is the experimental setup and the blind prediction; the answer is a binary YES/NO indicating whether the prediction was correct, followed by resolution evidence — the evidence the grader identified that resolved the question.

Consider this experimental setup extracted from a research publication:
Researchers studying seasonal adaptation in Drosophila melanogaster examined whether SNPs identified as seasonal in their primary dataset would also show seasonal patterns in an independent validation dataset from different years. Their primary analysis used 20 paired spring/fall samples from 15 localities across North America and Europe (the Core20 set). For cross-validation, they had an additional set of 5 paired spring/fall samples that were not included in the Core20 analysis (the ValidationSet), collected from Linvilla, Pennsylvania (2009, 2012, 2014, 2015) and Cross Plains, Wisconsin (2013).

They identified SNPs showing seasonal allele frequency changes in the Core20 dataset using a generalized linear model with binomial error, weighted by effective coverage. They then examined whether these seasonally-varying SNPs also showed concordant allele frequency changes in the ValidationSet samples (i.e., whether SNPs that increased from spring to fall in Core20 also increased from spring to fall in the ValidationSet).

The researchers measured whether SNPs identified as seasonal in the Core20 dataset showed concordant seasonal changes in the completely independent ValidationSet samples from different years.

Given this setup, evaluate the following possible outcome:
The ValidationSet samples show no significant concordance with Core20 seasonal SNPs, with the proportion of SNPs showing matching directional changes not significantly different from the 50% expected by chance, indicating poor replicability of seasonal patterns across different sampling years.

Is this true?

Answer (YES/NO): NO